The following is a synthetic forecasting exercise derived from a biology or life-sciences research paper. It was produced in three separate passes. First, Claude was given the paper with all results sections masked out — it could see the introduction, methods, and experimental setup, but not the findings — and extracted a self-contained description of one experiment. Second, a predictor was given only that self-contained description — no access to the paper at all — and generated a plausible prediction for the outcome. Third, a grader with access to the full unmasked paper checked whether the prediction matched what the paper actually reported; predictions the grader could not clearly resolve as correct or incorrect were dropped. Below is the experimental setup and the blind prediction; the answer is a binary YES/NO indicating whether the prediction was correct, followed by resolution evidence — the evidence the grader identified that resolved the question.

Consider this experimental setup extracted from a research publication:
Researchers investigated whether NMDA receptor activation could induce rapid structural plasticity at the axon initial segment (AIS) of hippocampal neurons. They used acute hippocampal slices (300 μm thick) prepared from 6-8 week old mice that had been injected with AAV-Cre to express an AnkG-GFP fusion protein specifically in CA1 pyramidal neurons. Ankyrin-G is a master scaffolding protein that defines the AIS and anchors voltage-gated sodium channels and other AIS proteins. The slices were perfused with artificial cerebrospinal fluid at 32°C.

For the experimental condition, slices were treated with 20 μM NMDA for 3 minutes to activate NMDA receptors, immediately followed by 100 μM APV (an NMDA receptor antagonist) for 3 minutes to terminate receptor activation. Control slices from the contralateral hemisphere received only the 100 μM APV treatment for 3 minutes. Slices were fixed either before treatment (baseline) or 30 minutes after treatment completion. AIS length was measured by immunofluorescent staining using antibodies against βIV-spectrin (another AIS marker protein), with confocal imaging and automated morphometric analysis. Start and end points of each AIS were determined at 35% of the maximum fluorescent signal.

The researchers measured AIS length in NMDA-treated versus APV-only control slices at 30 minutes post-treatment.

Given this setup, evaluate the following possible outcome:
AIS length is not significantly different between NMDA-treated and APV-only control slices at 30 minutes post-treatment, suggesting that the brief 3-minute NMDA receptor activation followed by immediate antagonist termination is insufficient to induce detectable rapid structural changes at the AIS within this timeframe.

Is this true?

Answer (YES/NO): NO